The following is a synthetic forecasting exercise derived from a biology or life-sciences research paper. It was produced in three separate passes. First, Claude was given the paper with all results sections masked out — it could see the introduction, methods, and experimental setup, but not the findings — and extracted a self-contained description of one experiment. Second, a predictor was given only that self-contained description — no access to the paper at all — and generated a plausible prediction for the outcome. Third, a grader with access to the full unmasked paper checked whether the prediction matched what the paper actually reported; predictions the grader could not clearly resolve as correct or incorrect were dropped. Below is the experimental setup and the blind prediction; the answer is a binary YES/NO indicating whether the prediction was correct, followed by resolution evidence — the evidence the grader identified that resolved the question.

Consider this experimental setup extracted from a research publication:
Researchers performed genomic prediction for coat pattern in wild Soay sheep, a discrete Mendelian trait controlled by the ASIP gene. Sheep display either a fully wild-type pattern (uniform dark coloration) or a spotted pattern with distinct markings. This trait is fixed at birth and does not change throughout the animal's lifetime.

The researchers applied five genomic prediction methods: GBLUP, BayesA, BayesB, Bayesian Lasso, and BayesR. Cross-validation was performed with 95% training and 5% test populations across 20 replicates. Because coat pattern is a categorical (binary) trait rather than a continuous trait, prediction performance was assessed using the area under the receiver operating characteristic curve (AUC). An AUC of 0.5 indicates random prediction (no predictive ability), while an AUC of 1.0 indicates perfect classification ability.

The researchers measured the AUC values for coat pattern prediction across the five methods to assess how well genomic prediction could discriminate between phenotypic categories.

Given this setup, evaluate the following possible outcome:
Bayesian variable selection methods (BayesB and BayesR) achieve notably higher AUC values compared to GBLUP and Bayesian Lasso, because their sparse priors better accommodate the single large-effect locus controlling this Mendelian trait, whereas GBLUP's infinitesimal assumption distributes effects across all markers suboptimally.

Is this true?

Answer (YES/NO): YES